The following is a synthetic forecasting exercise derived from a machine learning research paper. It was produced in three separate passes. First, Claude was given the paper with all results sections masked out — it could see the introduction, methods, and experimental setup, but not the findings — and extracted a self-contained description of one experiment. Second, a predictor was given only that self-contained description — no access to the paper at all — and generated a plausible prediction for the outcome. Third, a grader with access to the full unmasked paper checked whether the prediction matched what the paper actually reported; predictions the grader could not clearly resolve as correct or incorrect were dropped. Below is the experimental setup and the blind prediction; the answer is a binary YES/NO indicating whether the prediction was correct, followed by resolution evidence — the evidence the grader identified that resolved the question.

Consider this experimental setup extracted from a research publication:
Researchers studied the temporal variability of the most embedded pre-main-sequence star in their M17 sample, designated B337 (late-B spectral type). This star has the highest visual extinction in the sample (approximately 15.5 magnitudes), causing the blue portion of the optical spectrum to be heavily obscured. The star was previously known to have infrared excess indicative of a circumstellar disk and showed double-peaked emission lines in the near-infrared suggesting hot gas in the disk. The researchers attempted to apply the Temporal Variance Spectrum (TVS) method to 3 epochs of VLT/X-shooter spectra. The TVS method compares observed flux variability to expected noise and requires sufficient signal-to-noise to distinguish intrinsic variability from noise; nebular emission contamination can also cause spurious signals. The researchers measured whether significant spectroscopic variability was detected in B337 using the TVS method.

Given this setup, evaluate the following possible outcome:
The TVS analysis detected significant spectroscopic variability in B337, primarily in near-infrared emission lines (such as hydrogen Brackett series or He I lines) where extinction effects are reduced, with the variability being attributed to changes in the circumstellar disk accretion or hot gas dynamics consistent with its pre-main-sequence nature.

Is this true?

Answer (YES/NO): NO